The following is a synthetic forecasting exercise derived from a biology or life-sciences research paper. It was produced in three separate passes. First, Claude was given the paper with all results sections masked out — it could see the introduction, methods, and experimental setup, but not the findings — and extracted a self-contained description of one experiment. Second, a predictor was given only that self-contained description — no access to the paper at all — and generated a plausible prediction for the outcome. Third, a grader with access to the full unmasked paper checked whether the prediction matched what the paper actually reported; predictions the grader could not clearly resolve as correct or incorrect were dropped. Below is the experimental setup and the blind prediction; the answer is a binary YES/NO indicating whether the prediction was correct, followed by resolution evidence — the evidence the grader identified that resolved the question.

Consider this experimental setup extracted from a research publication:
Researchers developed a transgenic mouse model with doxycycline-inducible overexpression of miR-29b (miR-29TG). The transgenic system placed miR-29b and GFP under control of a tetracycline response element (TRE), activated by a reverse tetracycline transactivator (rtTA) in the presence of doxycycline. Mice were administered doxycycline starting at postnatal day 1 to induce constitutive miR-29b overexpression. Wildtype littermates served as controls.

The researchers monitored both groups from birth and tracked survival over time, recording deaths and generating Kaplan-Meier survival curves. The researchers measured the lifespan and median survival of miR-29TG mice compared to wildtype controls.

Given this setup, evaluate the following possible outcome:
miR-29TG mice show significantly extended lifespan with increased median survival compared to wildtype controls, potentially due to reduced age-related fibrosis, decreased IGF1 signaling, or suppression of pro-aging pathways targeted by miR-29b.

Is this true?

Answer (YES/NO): NO